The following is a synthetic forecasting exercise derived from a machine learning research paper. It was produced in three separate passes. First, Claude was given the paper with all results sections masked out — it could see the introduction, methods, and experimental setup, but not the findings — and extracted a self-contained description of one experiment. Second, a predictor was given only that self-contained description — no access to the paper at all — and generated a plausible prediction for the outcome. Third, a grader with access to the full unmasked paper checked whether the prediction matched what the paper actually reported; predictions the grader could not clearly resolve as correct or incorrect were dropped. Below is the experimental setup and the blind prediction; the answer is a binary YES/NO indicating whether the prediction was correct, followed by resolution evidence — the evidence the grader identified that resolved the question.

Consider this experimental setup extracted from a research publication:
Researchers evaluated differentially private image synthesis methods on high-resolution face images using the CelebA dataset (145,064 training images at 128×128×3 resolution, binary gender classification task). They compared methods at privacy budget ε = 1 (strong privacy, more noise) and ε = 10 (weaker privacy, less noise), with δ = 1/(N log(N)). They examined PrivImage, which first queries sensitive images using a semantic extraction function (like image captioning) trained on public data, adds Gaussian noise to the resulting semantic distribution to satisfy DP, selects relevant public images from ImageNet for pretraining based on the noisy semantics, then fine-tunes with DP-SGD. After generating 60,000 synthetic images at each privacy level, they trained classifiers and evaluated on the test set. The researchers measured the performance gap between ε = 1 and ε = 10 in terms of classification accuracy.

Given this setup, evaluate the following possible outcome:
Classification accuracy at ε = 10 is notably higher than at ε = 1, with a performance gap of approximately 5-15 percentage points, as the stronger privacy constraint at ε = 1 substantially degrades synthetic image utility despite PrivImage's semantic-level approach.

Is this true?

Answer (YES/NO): NO